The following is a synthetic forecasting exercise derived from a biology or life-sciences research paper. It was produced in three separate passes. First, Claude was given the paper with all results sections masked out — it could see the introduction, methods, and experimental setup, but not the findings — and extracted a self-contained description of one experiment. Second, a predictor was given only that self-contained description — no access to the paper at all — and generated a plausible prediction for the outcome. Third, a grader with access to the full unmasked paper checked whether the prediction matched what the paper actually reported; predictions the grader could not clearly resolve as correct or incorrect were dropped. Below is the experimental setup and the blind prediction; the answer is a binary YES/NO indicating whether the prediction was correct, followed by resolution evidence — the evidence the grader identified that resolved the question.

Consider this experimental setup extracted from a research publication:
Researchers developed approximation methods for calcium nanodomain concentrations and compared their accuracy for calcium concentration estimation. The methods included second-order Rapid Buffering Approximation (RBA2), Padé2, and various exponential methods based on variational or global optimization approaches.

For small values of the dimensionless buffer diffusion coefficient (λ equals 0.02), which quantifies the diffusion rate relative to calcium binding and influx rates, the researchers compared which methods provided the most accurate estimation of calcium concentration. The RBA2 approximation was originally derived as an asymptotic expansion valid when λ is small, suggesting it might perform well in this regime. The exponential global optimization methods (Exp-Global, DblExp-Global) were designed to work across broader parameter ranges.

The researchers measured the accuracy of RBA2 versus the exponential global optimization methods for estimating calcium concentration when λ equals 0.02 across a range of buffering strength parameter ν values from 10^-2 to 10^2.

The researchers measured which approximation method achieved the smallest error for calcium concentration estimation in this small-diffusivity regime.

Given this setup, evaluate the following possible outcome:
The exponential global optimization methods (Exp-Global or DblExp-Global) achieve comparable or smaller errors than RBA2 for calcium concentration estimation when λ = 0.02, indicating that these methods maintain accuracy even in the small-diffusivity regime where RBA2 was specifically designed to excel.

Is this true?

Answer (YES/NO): NO